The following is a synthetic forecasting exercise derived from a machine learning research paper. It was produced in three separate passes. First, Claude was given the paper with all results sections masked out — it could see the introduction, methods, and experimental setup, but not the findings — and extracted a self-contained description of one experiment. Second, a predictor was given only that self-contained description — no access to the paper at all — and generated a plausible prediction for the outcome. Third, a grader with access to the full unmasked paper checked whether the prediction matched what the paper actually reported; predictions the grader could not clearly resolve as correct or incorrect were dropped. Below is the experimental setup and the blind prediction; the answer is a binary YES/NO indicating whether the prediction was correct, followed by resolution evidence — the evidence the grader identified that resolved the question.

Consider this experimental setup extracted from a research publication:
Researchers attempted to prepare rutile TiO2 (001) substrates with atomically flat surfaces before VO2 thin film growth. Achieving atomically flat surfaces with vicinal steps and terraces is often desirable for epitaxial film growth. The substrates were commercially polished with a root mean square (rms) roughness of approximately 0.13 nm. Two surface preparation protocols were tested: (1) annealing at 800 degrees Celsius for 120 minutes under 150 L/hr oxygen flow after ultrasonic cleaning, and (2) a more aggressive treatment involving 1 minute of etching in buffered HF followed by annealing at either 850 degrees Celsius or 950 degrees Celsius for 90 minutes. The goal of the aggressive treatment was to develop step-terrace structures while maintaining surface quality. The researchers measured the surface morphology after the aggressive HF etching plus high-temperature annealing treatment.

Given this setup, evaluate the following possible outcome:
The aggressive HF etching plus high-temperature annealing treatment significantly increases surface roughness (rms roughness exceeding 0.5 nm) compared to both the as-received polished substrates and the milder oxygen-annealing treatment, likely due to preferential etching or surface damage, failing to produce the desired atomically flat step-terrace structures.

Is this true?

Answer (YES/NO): YES